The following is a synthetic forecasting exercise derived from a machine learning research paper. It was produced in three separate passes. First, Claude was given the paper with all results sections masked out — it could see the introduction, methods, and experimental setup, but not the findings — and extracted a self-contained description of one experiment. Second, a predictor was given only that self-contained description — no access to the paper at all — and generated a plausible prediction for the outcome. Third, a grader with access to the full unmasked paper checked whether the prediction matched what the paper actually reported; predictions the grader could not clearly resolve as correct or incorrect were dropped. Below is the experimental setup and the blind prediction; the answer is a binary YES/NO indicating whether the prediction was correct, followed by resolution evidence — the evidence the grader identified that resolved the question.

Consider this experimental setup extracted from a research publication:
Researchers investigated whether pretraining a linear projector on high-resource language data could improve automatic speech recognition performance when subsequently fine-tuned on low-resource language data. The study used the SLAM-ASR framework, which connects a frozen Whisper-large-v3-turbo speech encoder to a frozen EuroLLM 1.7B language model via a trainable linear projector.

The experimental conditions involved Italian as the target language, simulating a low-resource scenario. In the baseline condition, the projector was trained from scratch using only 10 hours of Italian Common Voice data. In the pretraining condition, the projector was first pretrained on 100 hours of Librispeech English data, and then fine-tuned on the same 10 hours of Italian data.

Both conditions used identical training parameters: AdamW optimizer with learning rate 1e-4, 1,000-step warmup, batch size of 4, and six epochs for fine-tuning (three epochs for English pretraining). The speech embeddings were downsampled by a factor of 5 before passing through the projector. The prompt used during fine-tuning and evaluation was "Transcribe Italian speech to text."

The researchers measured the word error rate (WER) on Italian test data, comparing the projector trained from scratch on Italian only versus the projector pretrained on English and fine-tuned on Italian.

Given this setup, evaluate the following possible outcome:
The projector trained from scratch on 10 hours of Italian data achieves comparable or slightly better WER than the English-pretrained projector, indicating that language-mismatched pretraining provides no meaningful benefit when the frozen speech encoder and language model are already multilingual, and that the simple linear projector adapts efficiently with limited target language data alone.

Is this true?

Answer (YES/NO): NO